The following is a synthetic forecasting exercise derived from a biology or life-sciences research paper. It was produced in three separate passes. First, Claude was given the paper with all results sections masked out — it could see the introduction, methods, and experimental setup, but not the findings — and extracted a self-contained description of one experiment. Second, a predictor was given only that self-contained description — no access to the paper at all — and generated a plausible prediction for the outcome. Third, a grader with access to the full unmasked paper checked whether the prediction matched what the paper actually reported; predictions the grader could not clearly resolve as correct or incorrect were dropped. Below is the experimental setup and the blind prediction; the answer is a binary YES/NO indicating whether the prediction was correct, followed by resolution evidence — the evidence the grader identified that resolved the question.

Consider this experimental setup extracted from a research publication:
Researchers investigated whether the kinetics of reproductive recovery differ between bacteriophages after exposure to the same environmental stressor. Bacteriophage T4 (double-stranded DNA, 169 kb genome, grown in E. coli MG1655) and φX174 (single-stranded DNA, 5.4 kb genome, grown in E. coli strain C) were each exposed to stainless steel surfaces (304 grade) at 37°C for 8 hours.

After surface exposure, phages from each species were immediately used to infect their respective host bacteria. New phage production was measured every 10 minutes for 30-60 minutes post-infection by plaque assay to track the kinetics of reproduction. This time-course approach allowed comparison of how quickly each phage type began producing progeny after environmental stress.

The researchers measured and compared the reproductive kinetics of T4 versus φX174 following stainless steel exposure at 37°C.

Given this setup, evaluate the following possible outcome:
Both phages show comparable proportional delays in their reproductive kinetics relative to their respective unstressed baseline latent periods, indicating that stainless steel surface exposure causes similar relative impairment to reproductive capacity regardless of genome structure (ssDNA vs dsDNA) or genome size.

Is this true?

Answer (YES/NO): NO